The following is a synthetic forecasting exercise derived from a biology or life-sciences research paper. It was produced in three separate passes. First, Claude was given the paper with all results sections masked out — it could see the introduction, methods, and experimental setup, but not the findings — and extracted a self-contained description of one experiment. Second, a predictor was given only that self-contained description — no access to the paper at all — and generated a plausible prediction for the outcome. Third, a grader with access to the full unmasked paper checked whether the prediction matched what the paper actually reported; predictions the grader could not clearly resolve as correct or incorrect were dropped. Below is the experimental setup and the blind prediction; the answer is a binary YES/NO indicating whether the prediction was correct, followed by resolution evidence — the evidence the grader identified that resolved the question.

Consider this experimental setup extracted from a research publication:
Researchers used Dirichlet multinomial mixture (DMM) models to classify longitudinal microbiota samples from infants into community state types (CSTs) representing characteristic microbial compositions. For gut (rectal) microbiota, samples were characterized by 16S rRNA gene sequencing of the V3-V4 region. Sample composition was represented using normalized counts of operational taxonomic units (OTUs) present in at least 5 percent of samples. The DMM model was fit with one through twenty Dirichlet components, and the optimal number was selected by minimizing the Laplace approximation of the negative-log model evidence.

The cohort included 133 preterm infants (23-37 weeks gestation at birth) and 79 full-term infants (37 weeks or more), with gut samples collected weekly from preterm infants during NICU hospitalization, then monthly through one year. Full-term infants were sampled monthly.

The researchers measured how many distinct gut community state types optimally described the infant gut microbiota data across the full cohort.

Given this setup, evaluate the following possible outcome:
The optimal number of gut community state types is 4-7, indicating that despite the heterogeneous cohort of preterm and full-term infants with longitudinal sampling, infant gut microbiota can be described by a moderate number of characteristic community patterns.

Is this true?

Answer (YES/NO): NO